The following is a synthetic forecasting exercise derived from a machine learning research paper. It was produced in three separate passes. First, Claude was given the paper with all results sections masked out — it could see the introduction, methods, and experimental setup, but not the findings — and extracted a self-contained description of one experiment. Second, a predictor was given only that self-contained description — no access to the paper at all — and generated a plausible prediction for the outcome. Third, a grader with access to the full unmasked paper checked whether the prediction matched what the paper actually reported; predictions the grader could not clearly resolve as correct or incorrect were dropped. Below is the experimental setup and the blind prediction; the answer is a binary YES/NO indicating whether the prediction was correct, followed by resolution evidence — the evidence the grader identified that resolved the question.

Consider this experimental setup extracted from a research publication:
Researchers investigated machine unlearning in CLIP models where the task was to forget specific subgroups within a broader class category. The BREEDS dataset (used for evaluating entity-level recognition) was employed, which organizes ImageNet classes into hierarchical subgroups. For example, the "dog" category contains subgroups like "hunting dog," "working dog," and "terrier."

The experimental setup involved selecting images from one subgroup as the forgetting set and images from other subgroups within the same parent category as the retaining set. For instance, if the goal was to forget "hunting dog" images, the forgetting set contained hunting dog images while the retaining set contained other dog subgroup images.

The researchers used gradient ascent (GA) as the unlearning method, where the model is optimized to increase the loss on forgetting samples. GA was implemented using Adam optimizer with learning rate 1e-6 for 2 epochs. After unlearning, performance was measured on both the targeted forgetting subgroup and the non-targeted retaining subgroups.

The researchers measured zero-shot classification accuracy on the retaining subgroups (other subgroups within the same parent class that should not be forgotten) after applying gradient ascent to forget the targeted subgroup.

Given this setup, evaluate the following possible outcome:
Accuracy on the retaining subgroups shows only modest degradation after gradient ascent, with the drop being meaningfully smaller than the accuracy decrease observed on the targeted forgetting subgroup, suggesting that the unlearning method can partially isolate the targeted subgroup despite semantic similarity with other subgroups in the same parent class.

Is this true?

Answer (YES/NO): NO